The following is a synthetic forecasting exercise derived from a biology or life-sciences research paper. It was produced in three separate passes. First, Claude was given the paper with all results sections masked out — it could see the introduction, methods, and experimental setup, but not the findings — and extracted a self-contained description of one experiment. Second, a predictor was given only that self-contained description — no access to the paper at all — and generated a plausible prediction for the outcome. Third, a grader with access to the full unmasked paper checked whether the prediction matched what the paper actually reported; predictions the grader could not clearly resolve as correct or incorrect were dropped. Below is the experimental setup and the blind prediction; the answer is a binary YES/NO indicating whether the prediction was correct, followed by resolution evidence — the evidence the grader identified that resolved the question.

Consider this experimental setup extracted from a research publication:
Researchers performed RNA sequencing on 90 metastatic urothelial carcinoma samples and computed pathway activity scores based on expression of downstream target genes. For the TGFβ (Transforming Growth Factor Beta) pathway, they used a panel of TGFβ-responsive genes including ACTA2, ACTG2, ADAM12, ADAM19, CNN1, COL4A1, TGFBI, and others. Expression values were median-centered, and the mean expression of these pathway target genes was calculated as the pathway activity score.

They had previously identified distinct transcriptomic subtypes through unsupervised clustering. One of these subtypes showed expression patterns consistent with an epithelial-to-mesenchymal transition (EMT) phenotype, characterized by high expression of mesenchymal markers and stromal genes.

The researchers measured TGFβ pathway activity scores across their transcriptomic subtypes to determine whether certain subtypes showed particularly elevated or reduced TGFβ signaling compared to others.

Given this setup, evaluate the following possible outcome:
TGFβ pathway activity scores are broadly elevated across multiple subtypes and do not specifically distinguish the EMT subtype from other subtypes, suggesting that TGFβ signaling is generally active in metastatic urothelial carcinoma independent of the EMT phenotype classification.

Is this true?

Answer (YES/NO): NO